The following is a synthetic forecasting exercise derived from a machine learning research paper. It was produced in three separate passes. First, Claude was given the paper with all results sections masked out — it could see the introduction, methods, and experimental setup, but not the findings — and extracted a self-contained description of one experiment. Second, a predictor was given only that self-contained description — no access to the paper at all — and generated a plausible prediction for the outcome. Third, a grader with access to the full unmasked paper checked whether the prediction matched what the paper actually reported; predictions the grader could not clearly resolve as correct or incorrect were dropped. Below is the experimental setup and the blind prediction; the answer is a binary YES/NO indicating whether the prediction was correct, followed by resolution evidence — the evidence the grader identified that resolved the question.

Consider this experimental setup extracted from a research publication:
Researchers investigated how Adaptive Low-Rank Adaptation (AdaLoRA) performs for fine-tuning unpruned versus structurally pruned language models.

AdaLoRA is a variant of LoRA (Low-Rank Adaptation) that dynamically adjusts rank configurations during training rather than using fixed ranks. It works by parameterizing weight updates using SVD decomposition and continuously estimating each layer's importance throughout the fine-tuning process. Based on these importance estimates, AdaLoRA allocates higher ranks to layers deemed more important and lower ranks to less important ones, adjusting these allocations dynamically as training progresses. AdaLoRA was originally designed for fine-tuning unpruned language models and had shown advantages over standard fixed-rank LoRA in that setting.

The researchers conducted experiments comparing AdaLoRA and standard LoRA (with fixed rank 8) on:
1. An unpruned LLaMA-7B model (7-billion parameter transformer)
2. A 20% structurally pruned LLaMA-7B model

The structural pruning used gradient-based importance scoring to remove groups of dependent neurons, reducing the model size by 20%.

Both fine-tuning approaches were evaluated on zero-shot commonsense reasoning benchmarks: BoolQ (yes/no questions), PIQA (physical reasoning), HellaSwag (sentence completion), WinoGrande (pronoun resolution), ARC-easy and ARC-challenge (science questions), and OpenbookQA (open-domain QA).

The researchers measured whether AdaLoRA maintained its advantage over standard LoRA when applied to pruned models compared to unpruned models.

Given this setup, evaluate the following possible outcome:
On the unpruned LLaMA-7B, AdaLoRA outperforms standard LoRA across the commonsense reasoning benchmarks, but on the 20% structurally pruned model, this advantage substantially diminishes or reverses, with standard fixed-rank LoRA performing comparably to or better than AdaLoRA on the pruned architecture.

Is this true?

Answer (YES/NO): YES